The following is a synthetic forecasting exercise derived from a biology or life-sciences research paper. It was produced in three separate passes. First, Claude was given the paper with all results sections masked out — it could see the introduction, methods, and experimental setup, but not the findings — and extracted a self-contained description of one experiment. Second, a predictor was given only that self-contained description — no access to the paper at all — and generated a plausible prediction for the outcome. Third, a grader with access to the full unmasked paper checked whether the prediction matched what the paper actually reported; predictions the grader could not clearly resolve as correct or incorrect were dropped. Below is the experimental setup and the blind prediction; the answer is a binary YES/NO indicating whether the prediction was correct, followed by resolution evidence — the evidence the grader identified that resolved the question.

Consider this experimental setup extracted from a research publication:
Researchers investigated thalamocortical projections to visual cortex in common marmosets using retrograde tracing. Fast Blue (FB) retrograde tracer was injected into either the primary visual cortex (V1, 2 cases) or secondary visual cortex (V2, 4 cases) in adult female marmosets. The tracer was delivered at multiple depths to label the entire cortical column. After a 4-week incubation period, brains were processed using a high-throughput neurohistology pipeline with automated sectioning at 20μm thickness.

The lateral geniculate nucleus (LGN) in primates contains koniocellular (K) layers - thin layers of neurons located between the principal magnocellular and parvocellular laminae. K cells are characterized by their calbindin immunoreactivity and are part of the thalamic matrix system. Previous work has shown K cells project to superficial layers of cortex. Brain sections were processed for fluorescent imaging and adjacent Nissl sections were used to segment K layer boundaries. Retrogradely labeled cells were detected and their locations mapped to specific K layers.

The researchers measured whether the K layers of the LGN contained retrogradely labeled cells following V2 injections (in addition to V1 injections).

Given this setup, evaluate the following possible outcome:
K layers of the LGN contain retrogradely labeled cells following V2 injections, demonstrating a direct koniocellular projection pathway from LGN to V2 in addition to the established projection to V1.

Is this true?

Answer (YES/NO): YES